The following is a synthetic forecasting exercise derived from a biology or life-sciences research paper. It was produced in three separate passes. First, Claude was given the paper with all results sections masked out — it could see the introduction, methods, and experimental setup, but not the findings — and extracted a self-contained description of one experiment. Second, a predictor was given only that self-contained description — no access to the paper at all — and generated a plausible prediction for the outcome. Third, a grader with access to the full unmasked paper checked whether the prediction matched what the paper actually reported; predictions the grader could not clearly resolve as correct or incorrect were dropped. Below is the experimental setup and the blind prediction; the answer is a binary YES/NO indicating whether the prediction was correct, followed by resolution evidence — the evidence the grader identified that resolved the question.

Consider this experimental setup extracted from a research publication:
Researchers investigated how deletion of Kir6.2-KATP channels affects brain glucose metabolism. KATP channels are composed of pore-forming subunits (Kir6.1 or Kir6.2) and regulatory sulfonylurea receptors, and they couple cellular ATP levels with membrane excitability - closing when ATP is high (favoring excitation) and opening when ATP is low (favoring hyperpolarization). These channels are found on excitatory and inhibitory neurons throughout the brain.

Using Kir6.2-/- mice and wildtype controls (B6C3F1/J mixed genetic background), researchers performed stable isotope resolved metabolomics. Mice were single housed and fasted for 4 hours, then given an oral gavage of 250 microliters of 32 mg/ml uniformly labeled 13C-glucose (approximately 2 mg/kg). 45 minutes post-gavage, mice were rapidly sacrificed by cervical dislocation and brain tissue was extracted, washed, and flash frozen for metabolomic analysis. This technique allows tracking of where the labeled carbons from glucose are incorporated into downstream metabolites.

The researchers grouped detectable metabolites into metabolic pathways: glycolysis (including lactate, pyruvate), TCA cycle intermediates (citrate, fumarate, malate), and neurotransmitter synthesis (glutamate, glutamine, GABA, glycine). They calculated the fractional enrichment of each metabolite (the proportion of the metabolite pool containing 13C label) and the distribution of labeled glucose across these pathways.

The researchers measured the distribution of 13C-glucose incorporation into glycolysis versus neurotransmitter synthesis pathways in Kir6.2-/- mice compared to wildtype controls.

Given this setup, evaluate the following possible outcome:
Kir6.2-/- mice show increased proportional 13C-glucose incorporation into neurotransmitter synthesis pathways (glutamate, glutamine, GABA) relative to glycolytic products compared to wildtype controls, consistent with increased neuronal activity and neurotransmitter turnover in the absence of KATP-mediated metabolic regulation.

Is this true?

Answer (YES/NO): NO